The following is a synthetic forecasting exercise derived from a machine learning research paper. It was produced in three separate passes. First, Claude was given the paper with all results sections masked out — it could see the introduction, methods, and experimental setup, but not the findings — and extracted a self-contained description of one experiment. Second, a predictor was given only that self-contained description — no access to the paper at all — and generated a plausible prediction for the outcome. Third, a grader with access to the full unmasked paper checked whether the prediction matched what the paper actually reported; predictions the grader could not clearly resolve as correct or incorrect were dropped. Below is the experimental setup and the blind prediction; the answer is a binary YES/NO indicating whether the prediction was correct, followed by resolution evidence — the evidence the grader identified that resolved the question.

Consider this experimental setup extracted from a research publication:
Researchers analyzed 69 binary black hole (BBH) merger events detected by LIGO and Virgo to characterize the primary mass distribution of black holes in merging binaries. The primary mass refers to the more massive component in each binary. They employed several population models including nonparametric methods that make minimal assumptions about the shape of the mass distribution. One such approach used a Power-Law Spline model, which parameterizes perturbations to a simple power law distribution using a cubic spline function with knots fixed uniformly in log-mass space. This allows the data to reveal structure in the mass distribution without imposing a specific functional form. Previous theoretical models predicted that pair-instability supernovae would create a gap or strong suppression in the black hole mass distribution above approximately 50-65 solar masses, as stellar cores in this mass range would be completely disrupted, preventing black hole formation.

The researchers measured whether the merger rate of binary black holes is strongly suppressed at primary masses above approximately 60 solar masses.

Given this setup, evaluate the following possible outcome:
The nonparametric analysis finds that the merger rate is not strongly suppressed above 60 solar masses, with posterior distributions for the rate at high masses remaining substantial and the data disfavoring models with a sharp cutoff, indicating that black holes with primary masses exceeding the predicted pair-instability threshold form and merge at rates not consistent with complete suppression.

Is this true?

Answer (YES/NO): YES